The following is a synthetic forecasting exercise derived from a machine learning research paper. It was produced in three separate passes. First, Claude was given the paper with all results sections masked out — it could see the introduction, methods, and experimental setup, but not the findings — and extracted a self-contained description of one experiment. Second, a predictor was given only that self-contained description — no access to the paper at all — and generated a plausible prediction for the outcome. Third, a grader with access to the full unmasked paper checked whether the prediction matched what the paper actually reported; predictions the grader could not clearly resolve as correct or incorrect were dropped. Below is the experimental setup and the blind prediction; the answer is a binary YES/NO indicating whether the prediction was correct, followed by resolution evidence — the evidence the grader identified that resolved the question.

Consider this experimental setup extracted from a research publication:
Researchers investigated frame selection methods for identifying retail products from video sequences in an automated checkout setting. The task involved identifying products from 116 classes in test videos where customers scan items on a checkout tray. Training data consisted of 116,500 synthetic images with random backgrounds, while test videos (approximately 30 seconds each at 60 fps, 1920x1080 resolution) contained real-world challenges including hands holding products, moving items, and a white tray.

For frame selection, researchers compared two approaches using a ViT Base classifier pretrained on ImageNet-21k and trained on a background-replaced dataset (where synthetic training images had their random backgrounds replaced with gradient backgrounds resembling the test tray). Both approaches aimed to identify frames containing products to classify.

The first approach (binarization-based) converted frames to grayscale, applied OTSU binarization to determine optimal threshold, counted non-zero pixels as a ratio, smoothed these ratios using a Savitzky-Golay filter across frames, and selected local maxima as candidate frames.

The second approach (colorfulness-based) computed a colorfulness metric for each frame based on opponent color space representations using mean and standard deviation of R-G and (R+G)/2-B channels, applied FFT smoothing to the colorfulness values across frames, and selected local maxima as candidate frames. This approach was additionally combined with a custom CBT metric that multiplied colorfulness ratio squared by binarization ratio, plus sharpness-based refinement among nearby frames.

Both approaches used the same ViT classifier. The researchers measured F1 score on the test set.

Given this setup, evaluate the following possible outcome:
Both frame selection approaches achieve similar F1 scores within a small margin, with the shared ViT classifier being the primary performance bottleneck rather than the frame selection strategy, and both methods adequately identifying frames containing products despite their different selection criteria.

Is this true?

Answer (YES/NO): NO